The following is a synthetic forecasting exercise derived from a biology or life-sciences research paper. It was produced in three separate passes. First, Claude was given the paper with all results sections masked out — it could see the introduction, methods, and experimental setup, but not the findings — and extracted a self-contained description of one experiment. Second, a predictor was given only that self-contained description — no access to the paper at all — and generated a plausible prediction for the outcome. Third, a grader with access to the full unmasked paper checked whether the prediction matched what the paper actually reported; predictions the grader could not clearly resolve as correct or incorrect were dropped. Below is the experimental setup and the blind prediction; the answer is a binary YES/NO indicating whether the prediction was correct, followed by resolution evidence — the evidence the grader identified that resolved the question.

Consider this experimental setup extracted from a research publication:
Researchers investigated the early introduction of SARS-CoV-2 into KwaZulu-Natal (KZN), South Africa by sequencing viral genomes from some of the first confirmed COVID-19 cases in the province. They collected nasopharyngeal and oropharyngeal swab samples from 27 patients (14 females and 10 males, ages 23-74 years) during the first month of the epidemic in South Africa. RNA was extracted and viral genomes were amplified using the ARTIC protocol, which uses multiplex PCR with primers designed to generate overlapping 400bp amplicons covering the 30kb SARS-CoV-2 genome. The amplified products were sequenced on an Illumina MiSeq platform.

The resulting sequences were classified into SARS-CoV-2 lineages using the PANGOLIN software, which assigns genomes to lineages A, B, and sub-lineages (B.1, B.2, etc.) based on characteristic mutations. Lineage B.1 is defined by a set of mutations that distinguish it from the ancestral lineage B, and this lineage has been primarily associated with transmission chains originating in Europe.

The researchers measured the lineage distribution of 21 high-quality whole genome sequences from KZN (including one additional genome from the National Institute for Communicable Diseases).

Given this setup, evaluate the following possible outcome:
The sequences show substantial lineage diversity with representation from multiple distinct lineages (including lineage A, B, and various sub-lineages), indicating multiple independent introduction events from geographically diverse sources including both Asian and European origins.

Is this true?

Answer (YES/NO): NO